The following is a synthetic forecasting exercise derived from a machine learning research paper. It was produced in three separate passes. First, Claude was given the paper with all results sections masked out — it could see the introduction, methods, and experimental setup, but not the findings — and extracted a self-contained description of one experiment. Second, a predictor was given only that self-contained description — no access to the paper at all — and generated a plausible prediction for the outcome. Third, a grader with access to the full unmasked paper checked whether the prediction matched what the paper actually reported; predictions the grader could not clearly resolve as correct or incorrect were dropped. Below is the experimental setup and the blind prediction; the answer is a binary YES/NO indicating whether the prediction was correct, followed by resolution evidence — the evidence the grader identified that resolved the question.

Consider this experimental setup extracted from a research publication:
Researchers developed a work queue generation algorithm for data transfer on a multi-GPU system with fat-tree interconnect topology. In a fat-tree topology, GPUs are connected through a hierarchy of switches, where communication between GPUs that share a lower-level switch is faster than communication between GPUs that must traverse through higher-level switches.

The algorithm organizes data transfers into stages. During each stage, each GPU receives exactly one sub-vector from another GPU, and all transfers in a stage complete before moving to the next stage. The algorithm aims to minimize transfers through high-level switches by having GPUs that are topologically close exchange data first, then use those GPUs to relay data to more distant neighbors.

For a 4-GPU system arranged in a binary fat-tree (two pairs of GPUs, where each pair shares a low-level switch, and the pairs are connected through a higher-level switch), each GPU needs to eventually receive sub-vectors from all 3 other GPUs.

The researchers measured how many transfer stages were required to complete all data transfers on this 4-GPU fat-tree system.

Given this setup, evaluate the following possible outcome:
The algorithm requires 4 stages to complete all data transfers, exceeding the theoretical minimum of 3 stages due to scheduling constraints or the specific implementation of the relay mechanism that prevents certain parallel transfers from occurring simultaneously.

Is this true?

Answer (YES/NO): NO